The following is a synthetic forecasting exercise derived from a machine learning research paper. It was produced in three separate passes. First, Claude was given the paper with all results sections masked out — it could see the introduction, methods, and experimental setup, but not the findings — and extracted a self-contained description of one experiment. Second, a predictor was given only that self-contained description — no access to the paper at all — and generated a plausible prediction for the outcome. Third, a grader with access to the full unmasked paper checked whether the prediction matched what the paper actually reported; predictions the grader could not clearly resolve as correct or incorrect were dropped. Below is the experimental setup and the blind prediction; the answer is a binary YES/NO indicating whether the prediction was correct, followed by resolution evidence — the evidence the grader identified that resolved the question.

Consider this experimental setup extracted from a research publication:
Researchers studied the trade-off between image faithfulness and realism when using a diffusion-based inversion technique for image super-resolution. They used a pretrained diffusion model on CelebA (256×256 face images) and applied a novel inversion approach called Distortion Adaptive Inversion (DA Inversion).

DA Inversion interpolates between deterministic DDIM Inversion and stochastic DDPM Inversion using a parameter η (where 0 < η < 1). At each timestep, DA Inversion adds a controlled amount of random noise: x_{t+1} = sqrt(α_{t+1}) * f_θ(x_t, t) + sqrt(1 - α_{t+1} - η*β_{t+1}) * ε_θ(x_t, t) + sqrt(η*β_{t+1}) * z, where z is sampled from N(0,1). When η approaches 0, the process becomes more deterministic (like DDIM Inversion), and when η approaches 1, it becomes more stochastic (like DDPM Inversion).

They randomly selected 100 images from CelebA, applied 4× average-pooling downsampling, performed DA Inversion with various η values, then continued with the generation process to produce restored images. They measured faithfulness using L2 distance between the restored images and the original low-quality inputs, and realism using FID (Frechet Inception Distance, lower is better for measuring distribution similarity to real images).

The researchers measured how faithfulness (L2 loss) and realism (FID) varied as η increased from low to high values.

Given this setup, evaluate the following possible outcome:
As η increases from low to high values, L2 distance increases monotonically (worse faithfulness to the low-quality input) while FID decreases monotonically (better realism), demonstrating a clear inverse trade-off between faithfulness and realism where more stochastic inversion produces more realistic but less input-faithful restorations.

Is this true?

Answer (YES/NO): YES